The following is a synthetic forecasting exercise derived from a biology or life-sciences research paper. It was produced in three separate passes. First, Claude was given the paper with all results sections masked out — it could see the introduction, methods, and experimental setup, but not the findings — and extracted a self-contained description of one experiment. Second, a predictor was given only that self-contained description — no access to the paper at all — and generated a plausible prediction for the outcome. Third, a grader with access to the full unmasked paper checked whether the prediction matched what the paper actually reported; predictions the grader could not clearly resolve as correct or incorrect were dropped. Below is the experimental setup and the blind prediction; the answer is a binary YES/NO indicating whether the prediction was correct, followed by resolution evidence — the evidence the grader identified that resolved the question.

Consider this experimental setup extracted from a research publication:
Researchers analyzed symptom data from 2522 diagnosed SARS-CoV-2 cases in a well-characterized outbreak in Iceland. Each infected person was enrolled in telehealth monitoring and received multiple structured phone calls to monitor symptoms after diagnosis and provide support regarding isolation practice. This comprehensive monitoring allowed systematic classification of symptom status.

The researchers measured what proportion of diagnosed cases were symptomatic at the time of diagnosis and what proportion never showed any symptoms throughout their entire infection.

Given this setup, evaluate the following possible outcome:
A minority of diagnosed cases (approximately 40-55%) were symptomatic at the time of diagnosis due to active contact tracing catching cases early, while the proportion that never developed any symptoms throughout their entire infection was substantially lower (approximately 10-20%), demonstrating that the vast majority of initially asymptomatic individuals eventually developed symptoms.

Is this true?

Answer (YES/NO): NO